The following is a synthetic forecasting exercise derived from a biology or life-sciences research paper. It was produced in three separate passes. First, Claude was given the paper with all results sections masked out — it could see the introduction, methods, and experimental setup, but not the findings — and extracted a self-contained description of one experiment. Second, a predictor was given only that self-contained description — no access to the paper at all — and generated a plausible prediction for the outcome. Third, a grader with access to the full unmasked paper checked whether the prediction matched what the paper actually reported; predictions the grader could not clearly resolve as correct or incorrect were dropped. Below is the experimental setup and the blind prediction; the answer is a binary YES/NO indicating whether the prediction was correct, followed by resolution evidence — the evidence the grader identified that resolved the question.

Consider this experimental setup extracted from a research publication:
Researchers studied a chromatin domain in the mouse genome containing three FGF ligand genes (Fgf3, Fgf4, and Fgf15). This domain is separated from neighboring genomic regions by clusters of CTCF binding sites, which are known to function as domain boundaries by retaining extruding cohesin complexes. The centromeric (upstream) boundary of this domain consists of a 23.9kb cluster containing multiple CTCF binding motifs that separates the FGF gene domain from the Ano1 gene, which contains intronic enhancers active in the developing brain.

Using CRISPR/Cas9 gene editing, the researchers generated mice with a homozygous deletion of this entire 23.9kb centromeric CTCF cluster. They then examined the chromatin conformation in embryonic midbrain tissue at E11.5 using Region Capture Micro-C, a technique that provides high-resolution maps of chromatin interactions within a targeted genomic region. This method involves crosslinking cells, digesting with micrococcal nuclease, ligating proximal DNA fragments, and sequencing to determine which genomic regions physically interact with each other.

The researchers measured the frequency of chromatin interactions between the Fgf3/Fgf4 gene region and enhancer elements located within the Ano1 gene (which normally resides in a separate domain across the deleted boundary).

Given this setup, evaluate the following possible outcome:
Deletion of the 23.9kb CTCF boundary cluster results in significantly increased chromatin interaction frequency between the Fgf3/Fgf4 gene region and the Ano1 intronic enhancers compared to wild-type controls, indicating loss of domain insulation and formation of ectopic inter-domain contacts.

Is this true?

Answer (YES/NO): YES